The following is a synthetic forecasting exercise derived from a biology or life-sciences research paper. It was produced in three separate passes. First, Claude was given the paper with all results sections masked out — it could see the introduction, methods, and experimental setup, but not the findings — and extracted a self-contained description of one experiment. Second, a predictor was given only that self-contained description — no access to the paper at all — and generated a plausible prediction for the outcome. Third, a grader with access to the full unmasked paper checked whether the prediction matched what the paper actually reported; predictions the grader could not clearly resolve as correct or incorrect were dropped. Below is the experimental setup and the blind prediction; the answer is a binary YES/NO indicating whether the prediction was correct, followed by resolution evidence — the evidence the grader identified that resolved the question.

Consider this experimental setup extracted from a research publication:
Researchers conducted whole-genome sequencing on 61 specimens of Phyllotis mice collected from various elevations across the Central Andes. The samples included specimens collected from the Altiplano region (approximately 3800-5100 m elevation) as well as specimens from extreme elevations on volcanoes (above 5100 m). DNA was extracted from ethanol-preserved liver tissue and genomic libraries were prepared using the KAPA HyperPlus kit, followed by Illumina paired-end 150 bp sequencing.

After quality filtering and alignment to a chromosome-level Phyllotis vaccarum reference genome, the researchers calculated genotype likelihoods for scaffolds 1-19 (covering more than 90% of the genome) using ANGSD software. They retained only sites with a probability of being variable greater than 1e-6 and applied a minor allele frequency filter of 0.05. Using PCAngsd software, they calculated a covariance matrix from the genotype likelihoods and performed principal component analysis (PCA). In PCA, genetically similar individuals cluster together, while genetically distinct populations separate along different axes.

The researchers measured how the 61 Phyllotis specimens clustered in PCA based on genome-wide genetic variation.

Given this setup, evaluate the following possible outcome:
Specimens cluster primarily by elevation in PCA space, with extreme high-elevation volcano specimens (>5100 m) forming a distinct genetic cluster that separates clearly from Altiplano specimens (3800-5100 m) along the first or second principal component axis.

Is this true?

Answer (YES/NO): NO